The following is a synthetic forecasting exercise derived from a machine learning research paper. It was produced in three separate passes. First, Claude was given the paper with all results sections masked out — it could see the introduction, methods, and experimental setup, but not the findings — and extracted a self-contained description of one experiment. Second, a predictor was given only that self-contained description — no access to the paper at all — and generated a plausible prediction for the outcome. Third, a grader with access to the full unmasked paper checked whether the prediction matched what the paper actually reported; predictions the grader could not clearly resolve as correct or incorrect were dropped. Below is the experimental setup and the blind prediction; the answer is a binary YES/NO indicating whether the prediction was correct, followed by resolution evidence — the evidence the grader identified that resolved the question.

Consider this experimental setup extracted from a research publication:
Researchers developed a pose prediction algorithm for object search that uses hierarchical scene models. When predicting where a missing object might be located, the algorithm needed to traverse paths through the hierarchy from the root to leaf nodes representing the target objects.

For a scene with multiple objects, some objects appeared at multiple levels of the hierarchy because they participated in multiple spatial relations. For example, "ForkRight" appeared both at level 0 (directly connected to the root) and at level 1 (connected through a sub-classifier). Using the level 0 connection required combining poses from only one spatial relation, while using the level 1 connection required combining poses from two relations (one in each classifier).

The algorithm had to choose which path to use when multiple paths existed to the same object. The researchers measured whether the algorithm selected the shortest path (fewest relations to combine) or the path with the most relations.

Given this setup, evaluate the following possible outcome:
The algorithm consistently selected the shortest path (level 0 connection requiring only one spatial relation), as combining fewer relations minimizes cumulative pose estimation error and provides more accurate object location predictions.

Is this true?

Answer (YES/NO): YES